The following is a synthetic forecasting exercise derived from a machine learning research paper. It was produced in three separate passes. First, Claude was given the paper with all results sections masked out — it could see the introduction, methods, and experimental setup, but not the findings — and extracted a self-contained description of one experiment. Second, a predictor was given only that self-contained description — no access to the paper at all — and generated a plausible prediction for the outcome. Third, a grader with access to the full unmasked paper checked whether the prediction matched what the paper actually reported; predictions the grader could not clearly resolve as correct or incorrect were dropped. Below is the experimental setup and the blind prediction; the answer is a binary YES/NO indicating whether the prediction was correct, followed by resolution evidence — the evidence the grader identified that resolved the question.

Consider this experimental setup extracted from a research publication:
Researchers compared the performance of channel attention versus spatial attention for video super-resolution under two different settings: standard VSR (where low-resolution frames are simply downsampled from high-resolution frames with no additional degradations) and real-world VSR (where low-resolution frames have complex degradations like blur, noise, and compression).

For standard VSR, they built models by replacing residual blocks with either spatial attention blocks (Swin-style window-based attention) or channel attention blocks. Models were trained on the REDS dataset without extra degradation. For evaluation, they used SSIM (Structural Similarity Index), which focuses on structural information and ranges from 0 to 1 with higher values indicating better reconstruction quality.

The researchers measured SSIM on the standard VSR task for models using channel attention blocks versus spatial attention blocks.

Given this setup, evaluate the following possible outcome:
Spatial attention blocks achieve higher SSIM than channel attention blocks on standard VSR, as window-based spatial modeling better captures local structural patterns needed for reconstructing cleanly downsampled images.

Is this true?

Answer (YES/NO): YES